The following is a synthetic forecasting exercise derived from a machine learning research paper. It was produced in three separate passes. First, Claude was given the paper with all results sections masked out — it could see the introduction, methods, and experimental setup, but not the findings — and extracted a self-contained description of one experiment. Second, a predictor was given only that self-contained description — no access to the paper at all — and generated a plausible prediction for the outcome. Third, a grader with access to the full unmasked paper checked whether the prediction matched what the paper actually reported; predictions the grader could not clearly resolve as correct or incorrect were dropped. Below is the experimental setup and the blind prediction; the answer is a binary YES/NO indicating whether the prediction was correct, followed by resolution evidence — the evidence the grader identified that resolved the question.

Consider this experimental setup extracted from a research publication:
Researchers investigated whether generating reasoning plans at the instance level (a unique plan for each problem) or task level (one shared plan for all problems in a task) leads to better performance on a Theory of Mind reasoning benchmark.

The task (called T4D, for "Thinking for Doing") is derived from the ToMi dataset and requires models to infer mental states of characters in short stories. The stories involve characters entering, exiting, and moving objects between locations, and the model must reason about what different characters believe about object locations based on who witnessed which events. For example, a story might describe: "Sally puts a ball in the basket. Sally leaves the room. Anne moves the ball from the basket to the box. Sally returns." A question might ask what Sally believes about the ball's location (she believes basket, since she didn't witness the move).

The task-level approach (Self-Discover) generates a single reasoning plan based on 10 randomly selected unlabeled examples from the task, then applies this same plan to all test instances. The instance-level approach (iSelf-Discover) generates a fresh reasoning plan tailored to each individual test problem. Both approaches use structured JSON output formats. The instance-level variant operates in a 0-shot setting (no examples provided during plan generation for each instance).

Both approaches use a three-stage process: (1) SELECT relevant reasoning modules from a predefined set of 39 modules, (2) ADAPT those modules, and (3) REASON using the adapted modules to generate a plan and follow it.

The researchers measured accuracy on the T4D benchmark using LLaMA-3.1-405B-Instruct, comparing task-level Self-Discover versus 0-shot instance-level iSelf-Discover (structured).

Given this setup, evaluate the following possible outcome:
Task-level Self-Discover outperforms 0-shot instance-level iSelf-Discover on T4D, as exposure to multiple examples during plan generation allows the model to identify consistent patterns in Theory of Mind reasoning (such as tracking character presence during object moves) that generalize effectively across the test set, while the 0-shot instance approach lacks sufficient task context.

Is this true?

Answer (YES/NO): YES